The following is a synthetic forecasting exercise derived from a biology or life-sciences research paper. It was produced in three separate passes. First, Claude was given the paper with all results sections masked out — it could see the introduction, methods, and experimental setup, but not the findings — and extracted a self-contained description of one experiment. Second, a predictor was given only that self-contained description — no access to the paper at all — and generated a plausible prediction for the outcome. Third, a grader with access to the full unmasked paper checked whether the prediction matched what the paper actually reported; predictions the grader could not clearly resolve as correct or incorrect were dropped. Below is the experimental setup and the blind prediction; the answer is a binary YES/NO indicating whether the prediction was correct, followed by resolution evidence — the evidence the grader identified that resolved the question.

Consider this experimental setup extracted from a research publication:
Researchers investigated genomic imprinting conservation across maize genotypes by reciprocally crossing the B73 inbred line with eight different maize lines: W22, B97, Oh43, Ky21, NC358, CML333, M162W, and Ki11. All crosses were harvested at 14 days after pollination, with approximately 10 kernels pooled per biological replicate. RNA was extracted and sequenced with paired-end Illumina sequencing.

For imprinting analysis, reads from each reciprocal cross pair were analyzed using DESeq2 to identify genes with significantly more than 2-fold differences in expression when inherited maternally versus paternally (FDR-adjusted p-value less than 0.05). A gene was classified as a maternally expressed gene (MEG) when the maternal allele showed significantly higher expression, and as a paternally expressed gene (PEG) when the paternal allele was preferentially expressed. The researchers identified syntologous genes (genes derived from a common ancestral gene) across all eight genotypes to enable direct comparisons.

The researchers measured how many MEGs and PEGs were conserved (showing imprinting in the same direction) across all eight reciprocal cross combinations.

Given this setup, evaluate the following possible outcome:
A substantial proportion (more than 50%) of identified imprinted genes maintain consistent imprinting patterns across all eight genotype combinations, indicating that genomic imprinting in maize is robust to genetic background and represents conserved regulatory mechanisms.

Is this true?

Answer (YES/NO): NO